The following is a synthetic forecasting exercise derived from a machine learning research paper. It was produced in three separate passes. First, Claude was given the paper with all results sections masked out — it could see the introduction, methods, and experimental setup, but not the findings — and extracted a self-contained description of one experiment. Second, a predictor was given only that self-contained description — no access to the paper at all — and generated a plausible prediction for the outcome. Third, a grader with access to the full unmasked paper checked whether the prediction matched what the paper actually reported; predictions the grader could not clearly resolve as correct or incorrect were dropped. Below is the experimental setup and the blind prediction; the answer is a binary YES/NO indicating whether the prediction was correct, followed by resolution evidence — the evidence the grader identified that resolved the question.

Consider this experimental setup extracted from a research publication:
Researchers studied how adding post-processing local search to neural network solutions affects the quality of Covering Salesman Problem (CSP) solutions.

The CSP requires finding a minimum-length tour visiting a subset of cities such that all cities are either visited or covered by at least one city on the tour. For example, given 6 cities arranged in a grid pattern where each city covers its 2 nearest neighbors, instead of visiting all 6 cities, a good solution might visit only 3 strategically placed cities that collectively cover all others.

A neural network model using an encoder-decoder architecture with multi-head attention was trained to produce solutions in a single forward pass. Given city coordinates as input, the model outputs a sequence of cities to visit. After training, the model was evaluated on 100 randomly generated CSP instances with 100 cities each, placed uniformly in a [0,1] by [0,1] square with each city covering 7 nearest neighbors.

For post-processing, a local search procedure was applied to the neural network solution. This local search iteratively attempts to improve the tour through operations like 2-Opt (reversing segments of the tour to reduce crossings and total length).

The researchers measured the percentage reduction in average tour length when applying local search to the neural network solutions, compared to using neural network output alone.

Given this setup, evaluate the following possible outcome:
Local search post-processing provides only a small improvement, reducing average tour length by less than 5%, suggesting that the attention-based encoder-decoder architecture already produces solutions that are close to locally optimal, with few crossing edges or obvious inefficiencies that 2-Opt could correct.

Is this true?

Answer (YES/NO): NO